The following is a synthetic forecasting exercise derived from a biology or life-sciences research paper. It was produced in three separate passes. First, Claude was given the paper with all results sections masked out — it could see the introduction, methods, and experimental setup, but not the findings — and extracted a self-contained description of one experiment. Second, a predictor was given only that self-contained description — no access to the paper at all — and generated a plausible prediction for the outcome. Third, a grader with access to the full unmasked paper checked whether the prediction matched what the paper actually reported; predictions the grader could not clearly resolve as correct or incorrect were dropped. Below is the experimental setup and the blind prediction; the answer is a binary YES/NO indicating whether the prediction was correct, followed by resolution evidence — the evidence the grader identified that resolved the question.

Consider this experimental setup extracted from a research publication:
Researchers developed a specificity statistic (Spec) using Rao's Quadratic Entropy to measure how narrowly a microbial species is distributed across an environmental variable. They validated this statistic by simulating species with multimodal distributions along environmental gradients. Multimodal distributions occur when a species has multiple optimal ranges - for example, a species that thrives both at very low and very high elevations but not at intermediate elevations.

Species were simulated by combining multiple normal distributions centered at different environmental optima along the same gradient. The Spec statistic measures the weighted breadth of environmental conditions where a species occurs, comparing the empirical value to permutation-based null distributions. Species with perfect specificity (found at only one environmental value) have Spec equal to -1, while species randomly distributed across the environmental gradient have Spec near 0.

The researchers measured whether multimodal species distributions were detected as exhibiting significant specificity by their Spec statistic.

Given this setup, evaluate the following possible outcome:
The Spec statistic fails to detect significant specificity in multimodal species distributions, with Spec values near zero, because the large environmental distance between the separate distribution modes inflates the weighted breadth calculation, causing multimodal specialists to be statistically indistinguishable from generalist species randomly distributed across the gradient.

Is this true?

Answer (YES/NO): NO